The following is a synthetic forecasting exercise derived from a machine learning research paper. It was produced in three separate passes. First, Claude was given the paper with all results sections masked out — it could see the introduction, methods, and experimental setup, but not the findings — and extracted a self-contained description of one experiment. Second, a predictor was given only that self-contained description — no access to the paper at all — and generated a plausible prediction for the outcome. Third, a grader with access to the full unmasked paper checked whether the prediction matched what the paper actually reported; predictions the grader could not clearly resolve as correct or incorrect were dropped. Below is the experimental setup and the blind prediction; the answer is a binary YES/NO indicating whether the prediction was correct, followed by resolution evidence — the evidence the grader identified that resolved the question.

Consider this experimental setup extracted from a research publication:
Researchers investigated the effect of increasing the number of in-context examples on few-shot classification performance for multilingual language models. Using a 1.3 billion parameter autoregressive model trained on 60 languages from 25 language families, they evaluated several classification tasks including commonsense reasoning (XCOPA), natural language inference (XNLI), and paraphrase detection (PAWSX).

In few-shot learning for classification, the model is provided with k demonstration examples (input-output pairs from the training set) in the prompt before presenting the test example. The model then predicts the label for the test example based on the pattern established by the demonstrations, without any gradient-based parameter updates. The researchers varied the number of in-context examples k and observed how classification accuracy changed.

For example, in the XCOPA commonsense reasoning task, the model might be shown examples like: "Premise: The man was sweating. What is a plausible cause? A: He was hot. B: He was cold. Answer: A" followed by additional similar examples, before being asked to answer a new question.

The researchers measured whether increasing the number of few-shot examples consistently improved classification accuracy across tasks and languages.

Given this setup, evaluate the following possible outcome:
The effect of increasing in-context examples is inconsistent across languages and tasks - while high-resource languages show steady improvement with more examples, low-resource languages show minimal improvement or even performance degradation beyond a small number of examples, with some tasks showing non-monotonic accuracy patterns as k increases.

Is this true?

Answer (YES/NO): NO